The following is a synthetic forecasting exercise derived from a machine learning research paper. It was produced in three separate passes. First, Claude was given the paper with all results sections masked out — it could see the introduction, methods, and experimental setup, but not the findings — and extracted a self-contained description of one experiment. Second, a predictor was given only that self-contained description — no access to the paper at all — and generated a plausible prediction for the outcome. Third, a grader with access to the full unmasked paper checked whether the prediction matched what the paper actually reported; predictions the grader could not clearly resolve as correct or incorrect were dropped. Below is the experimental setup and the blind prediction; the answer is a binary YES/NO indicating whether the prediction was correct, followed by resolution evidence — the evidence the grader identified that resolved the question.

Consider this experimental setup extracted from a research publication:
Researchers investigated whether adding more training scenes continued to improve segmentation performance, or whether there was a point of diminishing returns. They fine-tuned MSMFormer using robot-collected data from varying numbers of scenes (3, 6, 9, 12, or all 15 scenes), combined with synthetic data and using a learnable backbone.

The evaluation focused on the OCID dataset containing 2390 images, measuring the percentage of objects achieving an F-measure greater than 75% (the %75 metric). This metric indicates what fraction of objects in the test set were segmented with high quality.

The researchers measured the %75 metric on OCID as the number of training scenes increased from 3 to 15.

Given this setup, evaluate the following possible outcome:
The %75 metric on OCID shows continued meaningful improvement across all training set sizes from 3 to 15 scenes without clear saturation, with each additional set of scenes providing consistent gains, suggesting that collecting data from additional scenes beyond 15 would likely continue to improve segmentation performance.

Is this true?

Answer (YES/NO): NO